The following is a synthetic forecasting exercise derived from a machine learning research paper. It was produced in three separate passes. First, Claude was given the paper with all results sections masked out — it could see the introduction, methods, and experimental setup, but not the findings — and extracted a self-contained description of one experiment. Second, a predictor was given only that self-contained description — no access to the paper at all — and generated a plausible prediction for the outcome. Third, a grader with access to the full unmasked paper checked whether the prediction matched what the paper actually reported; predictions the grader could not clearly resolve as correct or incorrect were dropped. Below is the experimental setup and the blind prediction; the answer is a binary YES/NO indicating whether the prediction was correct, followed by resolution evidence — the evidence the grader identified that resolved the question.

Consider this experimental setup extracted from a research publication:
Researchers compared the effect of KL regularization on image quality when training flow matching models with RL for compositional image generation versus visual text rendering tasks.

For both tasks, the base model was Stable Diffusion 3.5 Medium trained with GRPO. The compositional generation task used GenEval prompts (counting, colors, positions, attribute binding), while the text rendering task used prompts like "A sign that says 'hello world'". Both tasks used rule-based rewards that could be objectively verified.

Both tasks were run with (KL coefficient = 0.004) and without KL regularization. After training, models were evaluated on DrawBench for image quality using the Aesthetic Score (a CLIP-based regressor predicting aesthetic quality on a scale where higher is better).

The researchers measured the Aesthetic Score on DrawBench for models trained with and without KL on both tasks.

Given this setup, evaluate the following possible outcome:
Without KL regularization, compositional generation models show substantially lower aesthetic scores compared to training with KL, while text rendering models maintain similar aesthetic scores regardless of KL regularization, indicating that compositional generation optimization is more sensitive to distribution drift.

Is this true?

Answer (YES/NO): NO